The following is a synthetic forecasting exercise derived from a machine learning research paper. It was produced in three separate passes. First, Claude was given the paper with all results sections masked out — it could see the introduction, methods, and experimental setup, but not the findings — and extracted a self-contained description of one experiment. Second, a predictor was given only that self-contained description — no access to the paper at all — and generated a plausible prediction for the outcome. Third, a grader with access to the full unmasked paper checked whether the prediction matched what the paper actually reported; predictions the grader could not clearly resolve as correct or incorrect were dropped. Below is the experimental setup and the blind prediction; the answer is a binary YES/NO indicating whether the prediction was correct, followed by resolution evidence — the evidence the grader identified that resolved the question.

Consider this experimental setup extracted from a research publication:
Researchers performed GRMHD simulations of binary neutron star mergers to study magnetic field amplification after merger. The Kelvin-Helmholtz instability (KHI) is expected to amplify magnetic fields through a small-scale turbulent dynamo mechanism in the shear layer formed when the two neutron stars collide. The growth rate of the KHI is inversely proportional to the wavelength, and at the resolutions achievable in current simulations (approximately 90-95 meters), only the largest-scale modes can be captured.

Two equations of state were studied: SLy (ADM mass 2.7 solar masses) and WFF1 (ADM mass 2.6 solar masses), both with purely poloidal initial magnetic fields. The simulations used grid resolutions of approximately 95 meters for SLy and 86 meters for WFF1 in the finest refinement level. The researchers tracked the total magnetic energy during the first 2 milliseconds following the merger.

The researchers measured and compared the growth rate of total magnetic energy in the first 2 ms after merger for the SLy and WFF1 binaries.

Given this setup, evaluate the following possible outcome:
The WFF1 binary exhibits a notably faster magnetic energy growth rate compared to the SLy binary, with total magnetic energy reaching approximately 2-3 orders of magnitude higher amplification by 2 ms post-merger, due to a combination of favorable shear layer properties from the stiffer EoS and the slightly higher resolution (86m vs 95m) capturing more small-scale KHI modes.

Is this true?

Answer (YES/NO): NO